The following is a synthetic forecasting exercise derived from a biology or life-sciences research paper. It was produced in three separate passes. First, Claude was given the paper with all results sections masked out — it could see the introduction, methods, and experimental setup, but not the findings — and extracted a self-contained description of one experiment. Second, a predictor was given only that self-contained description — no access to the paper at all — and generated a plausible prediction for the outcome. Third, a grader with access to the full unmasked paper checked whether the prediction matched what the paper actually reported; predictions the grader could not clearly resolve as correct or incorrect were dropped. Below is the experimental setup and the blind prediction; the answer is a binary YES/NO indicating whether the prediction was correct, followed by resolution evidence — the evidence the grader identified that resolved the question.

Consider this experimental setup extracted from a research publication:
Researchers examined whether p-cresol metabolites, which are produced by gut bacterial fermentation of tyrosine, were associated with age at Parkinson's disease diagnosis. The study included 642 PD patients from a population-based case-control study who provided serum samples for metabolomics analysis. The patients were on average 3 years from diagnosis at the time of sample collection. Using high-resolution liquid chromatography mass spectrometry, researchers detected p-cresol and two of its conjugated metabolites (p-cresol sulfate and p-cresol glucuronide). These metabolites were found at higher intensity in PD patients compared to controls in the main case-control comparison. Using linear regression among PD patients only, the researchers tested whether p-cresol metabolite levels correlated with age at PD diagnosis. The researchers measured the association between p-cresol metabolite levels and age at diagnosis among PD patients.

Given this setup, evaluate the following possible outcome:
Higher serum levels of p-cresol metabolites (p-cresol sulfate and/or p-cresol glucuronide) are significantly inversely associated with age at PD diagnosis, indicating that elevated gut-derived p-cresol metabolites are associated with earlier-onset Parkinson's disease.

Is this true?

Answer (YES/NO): NO